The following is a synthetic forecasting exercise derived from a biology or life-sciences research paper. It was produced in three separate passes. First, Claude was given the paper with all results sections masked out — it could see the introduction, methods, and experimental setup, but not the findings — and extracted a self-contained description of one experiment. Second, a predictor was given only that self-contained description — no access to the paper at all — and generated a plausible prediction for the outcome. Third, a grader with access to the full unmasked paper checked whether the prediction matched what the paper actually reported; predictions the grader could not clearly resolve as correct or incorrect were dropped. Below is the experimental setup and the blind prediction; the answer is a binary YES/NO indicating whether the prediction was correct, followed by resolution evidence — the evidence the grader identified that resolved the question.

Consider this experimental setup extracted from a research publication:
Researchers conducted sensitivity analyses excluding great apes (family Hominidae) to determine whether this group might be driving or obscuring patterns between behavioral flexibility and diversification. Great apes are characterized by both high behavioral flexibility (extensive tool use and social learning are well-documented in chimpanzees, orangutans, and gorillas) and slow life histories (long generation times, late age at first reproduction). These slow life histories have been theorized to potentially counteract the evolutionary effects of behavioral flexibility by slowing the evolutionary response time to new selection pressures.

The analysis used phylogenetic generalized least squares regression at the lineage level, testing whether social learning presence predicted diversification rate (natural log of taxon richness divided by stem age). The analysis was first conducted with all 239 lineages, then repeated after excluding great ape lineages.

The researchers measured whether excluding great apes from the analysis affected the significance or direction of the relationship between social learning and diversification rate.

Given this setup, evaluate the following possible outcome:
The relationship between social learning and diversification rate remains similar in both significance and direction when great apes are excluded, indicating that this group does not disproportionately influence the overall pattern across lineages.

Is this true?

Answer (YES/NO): YES